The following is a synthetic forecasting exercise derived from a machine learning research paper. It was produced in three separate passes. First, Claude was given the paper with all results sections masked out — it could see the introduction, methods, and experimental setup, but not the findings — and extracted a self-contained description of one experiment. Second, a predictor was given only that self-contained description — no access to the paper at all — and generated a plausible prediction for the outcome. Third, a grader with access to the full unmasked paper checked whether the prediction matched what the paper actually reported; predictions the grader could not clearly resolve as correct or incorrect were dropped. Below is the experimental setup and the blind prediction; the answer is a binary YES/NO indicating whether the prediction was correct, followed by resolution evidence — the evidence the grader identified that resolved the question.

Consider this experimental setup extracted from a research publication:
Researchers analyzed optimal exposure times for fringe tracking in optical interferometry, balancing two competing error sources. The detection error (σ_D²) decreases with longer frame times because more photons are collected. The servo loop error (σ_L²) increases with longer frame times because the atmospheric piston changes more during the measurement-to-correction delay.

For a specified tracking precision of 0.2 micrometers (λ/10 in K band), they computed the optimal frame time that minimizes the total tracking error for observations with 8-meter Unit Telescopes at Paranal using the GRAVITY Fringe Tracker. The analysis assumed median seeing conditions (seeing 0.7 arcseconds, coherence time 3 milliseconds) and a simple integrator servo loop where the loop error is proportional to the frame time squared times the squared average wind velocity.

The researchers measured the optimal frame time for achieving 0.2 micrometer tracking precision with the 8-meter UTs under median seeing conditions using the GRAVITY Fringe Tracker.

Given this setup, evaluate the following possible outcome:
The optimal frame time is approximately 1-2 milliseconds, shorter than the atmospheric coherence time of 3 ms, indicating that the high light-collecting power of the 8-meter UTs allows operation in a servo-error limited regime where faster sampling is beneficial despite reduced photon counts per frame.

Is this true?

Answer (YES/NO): NO